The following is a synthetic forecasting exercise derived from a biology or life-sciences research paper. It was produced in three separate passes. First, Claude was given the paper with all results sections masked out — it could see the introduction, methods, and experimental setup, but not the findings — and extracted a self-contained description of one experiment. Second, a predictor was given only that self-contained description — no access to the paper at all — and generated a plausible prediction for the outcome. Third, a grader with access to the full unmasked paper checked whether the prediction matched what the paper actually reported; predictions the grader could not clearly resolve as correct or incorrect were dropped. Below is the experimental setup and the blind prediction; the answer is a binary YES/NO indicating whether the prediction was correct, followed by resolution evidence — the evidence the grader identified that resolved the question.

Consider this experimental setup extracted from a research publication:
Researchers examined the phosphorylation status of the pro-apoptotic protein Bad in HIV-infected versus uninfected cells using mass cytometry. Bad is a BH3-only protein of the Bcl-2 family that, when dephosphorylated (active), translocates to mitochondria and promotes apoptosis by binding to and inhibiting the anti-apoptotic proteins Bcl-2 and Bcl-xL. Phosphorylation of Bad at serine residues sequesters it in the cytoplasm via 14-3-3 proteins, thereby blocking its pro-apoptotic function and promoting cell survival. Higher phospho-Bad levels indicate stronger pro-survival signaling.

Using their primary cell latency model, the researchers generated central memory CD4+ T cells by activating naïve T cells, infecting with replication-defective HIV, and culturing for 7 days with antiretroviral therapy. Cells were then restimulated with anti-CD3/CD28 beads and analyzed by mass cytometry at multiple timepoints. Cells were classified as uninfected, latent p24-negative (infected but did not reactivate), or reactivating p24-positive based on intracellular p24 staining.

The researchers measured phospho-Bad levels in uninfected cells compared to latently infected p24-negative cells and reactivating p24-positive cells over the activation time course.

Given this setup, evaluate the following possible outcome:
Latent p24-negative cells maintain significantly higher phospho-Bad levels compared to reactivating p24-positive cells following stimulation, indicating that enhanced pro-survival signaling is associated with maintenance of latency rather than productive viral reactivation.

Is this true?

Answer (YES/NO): NO